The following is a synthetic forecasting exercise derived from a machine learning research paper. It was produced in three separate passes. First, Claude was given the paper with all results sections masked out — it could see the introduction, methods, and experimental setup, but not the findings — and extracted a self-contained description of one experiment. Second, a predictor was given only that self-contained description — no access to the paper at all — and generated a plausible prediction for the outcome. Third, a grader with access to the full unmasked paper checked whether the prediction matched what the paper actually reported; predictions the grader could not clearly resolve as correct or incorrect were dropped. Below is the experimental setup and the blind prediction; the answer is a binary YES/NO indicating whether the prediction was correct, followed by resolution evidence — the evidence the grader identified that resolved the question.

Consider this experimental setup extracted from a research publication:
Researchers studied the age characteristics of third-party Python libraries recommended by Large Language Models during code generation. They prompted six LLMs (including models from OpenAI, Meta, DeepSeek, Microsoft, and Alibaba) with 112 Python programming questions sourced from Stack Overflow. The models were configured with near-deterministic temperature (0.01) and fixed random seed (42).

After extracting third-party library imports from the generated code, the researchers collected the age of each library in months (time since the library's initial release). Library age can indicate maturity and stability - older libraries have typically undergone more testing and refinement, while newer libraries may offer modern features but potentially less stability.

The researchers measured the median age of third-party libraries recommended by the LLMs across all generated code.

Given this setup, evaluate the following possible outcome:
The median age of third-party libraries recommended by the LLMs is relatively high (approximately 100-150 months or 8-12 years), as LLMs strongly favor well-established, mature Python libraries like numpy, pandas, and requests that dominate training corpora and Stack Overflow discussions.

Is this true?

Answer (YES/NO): NO